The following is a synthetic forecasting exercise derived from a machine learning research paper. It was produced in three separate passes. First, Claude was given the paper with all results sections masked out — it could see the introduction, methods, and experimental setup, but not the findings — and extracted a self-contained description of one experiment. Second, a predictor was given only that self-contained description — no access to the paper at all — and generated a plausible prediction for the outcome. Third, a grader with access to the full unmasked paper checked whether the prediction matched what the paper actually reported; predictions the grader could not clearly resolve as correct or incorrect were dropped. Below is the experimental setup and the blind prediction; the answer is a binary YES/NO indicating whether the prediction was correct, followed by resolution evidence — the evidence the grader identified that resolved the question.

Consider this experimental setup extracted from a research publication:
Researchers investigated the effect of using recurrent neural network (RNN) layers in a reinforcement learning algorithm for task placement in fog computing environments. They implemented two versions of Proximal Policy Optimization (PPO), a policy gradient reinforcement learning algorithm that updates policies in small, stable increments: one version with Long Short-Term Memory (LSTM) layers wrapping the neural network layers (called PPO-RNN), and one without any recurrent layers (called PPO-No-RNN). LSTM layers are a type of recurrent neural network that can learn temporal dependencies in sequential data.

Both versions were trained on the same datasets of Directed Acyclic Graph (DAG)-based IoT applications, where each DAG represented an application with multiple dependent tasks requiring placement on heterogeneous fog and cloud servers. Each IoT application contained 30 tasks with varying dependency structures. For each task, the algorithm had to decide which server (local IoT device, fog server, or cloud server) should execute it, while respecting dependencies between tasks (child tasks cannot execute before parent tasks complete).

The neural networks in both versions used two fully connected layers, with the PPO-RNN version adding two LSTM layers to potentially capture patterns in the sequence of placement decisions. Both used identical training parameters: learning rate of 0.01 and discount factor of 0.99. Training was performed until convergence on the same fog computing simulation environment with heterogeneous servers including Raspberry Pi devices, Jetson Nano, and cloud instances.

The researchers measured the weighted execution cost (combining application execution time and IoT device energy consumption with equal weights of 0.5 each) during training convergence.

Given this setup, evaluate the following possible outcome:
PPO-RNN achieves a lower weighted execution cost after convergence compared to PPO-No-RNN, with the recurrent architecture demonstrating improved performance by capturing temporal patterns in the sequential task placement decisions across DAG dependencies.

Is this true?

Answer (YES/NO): YES